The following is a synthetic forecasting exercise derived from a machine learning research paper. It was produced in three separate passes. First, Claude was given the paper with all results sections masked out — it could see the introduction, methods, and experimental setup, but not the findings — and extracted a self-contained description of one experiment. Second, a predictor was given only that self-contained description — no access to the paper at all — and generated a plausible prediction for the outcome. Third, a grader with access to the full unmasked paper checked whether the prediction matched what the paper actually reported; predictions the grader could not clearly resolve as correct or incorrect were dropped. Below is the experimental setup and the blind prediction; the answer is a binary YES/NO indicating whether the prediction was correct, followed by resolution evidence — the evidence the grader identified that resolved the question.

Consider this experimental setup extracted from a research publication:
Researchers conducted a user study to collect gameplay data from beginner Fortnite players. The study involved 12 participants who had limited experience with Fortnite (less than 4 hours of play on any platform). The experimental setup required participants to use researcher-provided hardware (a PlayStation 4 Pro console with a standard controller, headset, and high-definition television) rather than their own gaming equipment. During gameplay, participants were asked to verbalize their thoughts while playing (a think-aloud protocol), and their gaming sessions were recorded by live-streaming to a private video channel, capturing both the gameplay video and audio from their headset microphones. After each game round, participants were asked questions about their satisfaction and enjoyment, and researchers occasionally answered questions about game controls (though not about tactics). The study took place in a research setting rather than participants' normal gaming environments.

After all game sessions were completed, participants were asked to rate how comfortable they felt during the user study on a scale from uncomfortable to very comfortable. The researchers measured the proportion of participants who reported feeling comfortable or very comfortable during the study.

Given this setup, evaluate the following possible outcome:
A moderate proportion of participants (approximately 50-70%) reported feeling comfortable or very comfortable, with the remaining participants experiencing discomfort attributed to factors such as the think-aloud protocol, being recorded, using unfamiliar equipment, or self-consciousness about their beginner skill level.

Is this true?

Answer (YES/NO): NO